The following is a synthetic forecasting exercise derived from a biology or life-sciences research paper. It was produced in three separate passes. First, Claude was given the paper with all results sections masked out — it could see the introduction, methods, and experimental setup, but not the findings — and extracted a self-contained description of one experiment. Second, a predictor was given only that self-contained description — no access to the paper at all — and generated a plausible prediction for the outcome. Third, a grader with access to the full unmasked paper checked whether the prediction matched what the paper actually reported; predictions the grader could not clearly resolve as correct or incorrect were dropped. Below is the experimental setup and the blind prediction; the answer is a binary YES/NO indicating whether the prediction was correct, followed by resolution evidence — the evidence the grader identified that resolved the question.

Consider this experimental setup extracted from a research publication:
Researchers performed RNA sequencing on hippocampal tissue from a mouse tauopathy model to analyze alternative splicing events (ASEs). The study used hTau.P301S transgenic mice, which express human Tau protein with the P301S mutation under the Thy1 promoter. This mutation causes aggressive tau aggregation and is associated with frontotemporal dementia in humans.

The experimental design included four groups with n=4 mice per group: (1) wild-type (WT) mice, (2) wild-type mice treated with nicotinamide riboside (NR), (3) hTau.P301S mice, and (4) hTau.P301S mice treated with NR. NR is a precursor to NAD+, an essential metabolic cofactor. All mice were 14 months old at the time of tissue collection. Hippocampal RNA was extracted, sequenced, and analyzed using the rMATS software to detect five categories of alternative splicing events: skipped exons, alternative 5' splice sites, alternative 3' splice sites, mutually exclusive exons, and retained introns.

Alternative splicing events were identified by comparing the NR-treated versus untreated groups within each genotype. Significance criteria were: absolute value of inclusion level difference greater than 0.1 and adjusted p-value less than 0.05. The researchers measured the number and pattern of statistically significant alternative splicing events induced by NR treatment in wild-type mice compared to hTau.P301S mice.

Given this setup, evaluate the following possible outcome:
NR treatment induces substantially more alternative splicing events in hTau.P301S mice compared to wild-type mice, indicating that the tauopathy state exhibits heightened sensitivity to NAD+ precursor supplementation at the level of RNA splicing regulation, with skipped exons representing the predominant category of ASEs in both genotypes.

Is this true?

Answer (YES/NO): NO